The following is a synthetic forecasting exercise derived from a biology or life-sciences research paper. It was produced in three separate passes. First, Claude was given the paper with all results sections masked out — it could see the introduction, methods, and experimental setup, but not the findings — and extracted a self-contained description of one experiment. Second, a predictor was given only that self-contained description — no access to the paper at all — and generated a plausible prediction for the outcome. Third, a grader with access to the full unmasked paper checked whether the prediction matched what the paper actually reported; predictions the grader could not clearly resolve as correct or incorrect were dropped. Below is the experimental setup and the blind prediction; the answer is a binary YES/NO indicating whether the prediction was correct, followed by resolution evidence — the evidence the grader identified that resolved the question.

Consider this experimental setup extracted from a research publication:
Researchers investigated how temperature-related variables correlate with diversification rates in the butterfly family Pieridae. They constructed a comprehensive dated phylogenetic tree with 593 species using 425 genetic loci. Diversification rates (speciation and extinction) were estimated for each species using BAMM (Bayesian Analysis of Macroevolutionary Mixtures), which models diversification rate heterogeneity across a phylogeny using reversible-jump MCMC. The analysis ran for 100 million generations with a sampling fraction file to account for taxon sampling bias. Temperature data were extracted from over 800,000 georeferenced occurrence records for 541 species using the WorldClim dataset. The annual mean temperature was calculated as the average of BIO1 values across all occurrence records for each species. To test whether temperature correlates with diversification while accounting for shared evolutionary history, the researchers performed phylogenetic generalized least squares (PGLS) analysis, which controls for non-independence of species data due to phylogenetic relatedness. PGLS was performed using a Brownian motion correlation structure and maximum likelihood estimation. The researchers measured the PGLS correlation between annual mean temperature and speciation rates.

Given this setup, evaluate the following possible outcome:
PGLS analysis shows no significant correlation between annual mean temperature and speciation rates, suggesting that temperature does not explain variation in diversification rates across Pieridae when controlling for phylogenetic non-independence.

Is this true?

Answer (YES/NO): YES